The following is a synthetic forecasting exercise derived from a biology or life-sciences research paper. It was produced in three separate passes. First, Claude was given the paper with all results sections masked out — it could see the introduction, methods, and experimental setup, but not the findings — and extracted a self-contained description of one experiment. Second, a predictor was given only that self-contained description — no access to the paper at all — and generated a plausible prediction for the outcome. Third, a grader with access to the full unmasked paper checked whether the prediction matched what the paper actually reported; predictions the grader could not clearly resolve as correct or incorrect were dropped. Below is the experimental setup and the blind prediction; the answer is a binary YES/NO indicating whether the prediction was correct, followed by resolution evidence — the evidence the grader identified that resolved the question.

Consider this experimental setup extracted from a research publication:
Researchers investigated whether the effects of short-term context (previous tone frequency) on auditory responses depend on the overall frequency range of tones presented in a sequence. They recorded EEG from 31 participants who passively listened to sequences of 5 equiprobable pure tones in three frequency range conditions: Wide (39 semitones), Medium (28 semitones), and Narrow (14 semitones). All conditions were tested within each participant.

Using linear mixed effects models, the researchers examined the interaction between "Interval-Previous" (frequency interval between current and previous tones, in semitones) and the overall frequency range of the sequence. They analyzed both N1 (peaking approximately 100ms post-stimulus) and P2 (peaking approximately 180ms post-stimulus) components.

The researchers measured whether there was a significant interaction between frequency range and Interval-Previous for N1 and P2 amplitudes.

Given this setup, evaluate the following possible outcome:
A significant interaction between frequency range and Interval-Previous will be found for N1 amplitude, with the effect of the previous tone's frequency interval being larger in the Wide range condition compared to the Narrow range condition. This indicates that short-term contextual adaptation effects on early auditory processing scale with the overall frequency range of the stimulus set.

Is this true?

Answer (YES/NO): NO